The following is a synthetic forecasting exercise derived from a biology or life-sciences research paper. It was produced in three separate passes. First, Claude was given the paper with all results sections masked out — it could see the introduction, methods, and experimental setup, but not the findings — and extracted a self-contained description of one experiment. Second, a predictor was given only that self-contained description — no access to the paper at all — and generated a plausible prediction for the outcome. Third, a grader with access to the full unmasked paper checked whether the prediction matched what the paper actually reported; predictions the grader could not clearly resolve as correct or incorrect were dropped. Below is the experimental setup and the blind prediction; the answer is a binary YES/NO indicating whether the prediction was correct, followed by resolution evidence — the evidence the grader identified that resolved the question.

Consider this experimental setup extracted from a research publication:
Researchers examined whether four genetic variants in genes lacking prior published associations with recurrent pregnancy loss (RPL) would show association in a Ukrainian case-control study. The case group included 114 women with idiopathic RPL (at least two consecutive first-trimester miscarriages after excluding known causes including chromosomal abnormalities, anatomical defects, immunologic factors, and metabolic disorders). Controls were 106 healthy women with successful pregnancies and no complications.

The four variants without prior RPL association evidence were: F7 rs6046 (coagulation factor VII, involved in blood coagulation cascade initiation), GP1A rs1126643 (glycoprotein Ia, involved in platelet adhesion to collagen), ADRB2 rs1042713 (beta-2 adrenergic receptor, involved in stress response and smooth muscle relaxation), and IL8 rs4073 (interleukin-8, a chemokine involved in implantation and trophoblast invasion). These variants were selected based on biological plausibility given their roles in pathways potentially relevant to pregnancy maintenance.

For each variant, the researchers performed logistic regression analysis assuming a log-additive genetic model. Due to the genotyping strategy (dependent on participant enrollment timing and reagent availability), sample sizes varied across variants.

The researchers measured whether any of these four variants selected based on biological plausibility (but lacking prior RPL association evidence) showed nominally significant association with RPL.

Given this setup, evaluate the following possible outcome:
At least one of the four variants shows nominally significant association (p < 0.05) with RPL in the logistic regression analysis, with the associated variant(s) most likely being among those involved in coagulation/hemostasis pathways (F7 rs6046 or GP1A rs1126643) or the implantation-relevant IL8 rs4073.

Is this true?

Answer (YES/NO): NO